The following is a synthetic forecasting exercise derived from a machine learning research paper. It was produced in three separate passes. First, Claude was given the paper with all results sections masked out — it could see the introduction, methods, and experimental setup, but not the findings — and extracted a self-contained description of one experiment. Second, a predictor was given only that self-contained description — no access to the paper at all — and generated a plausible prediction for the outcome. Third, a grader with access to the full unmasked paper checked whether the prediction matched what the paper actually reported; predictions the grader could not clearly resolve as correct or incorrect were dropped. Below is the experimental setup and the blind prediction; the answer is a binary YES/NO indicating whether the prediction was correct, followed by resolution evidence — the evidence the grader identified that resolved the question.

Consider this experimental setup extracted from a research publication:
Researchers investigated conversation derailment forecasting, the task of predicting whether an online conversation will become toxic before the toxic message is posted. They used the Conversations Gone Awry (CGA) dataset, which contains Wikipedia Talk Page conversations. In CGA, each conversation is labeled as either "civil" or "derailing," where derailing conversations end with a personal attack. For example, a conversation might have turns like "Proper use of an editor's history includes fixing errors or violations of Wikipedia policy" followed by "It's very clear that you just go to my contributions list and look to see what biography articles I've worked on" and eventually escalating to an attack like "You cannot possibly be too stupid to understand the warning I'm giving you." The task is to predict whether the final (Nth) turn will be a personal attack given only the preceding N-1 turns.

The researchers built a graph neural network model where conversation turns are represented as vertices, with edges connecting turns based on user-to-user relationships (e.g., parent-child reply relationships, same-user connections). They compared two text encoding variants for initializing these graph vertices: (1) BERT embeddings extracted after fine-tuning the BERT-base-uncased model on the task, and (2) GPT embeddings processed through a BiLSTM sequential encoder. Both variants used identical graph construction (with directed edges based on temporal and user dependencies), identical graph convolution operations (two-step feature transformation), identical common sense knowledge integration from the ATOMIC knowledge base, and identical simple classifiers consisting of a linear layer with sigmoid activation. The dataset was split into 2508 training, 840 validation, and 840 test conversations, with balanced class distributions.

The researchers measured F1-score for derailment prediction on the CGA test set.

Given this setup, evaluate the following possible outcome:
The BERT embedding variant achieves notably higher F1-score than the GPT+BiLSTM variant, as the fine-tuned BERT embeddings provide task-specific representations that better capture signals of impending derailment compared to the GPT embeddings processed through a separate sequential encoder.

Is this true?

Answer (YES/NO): YES